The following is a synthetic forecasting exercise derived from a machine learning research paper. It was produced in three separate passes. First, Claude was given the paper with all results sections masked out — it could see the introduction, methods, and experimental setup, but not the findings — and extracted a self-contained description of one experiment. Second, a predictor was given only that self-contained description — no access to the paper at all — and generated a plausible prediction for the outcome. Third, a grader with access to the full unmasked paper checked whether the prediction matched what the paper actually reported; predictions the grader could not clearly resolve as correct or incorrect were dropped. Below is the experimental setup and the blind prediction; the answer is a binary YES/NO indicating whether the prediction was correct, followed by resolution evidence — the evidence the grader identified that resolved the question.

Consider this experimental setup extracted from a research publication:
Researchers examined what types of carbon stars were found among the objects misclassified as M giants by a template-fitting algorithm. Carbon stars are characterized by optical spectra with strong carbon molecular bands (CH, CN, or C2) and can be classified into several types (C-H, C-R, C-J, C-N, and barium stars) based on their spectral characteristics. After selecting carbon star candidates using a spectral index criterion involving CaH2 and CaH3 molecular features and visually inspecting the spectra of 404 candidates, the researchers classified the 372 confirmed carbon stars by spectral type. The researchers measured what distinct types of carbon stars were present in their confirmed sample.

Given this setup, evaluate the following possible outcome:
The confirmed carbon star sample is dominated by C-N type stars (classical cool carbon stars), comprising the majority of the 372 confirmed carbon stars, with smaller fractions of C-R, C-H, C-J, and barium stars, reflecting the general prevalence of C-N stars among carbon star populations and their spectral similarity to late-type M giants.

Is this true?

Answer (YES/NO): NO